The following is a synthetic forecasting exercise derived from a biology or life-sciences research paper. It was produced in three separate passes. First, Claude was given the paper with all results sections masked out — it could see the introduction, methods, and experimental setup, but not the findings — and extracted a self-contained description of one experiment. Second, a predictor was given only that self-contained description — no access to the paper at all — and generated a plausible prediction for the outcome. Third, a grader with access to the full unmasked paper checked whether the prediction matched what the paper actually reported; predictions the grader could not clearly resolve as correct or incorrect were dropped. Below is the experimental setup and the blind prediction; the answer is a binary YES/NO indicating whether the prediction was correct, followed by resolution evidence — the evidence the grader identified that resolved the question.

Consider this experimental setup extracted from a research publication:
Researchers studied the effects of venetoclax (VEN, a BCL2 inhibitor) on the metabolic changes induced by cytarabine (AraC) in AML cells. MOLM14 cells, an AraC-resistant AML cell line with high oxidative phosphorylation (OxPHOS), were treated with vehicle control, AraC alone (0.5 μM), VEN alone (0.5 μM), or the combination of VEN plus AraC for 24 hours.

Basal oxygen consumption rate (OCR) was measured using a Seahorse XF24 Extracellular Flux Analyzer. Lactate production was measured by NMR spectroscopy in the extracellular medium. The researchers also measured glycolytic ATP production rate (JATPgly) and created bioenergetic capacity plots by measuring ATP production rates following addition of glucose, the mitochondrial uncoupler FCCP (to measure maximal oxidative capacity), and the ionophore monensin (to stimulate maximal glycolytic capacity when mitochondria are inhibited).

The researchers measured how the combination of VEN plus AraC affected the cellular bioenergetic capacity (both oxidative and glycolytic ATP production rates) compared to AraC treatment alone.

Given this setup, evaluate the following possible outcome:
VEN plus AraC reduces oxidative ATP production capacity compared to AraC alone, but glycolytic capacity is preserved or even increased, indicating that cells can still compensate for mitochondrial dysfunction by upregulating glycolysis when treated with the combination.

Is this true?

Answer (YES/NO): NO